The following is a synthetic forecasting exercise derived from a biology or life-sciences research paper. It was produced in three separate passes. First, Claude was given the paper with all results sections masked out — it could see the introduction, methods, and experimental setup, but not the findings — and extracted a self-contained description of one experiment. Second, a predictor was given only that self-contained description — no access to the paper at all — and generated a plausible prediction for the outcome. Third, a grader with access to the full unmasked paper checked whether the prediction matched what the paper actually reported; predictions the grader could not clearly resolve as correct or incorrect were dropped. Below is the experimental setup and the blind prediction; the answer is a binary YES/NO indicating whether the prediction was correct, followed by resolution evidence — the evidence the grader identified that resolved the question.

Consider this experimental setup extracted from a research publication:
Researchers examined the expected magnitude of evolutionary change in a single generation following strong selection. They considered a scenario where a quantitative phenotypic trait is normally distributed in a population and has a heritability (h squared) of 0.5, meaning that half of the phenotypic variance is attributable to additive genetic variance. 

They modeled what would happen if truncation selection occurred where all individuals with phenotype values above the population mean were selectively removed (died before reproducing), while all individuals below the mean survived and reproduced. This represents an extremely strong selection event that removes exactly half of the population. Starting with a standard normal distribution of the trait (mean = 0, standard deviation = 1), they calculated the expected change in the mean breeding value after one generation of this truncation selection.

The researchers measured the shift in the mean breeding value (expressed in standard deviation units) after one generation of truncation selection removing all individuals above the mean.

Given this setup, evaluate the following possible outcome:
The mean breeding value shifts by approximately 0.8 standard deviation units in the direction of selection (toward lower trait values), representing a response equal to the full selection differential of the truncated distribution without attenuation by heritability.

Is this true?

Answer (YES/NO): NO